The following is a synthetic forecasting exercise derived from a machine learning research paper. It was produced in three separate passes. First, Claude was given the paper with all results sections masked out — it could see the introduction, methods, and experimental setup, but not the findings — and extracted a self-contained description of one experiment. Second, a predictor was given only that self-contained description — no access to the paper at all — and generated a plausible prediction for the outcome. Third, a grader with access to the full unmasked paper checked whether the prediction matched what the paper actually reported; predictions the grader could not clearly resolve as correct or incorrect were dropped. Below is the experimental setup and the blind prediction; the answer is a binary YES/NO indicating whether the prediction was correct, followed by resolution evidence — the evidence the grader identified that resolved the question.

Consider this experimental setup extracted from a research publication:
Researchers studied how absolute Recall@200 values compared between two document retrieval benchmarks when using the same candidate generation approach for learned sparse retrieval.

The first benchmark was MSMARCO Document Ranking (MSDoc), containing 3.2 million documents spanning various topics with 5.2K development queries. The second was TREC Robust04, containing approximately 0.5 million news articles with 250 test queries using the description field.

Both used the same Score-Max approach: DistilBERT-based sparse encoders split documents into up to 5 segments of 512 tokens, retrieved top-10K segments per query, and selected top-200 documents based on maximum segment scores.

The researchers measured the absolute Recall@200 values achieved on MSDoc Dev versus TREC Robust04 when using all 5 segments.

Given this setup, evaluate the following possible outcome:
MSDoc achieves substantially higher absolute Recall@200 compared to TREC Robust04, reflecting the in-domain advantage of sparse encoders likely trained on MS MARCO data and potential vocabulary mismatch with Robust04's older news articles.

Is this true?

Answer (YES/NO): YES